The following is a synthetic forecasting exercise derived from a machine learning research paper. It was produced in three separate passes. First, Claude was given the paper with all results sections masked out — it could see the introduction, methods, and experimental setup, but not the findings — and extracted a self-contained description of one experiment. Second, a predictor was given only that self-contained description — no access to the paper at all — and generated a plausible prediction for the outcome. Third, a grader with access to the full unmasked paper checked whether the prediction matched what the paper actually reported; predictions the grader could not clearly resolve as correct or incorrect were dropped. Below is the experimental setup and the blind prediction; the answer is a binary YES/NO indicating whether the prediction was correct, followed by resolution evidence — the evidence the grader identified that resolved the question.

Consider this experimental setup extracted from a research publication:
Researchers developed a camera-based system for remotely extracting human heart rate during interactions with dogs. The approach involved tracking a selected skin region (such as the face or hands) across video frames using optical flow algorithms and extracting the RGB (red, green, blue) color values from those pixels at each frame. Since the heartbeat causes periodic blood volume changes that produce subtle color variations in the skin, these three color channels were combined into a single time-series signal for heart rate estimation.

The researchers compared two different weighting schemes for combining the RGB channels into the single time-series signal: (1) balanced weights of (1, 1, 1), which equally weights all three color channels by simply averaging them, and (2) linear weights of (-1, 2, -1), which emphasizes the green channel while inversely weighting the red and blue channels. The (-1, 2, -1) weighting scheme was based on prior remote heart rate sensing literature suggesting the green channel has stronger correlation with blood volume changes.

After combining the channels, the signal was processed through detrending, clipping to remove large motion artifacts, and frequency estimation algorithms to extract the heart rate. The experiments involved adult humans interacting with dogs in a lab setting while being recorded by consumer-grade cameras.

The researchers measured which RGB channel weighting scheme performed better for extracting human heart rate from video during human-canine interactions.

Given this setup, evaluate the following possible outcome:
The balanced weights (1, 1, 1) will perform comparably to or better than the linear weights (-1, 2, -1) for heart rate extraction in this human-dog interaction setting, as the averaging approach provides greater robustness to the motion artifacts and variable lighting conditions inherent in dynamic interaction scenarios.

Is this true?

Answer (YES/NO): YES